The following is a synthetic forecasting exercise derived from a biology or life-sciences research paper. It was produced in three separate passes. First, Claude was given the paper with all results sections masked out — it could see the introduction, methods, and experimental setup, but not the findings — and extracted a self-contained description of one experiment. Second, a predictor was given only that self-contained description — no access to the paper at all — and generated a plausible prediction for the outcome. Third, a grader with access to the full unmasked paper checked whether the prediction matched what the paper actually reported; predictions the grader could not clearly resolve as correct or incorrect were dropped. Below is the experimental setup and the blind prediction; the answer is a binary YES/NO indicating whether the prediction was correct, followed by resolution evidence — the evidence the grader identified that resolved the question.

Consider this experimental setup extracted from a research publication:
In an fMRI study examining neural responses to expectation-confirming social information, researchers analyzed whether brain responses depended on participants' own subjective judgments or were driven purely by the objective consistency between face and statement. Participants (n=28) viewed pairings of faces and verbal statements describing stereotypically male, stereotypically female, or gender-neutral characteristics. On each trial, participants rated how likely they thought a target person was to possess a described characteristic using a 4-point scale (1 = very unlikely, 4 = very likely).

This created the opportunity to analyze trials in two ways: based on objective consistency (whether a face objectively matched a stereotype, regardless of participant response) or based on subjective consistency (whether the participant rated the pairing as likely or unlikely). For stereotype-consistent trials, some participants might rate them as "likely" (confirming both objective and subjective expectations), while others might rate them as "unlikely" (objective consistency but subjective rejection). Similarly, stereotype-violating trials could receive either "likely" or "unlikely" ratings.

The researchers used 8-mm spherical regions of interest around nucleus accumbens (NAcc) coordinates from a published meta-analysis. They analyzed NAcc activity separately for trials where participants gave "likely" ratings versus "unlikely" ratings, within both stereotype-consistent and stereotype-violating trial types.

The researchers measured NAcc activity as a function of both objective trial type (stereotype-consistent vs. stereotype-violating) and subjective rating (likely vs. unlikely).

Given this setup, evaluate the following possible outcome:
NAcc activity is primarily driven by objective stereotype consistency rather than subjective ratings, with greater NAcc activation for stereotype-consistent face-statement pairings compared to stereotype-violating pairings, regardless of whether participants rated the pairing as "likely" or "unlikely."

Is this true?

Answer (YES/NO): NO